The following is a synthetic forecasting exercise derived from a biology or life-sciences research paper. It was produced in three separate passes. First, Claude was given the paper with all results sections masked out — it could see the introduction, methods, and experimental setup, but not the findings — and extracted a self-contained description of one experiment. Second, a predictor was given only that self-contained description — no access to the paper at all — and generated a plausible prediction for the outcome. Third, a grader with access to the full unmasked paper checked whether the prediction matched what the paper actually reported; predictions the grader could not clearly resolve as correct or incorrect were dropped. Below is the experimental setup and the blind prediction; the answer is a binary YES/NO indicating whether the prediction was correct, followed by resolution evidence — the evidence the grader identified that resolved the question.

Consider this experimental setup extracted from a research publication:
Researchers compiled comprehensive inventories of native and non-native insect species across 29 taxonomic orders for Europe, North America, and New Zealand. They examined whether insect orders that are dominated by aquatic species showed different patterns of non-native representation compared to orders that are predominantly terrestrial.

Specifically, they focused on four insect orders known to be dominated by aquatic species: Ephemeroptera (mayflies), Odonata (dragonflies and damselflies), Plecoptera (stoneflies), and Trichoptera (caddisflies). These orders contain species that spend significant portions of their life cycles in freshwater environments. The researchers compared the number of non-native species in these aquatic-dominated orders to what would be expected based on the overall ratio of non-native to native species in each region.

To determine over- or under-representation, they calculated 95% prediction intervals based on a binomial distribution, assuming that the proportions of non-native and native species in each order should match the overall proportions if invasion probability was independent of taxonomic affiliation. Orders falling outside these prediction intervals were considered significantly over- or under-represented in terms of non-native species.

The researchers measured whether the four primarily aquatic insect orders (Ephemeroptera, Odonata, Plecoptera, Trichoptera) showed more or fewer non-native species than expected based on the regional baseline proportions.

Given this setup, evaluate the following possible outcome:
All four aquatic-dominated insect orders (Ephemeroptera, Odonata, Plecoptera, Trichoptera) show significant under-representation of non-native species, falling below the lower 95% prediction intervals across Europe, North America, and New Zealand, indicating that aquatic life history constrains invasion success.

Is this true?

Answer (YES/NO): NO